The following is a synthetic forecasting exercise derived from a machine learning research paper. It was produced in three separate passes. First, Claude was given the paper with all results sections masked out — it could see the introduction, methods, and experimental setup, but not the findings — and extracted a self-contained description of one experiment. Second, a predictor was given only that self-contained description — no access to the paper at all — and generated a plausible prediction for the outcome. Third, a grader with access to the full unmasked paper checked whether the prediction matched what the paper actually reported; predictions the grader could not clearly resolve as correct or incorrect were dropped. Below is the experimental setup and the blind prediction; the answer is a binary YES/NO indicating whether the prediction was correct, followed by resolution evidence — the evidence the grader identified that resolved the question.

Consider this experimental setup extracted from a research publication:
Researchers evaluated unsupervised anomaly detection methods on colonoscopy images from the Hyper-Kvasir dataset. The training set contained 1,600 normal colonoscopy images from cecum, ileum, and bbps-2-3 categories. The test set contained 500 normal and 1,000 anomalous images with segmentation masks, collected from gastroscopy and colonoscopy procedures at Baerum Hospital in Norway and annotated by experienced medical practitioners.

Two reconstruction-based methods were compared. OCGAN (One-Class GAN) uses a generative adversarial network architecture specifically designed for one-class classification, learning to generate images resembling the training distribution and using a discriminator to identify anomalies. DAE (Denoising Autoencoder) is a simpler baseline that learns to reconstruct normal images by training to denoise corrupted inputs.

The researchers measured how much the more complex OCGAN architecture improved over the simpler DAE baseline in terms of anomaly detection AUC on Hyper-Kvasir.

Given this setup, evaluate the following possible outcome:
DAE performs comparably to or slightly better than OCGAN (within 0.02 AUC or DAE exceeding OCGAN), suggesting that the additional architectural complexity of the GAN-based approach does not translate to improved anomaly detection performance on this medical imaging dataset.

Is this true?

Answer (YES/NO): NO